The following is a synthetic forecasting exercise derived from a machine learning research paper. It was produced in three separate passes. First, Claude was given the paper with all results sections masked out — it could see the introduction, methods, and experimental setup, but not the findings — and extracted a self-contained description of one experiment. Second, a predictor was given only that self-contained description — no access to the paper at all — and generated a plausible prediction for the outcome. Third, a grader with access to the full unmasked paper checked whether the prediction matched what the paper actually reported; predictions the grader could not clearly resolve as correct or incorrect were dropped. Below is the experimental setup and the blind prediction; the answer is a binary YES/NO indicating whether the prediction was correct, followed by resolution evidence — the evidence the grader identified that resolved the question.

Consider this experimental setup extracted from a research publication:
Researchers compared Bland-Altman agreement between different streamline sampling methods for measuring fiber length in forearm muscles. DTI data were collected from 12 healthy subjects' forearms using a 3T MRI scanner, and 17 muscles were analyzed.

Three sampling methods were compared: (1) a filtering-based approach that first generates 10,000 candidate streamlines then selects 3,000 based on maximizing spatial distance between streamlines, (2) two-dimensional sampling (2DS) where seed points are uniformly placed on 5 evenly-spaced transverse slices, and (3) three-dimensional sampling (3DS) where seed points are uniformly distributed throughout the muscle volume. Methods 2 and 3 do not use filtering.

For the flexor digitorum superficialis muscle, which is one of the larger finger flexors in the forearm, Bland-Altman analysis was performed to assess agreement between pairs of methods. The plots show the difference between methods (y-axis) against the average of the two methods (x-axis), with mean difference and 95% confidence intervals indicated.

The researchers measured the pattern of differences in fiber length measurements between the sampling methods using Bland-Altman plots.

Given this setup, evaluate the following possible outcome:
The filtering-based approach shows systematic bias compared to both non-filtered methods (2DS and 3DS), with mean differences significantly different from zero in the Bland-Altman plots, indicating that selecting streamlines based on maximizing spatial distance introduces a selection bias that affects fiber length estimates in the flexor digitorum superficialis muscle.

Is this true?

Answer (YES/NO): YES